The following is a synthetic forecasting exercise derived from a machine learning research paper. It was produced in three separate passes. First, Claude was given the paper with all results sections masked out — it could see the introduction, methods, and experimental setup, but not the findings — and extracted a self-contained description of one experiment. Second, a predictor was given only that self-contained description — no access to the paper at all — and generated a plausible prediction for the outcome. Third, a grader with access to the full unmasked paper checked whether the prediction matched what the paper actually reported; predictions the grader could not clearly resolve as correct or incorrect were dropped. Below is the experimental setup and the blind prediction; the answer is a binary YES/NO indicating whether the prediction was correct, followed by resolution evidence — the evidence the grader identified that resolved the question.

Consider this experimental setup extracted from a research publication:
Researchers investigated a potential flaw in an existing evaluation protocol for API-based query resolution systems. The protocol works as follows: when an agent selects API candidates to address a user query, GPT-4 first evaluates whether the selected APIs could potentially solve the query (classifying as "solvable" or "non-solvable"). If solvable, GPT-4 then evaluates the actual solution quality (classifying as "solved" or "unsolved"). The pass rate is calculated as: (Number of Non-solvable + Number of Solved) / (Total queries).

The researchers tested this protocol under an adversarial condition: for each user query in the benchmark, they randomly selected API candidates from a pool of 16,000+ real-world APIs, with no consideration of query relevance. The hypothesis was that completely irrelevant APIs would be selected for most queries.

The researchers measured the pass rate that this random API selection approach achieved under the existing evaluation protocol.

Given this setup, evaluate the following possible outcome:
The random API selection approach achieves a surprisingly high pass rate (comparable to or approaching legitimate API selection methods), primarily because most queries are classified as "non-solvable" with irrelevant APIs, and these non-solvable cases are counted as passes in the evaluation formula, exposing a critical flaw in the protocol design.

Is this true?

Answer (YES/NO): YES